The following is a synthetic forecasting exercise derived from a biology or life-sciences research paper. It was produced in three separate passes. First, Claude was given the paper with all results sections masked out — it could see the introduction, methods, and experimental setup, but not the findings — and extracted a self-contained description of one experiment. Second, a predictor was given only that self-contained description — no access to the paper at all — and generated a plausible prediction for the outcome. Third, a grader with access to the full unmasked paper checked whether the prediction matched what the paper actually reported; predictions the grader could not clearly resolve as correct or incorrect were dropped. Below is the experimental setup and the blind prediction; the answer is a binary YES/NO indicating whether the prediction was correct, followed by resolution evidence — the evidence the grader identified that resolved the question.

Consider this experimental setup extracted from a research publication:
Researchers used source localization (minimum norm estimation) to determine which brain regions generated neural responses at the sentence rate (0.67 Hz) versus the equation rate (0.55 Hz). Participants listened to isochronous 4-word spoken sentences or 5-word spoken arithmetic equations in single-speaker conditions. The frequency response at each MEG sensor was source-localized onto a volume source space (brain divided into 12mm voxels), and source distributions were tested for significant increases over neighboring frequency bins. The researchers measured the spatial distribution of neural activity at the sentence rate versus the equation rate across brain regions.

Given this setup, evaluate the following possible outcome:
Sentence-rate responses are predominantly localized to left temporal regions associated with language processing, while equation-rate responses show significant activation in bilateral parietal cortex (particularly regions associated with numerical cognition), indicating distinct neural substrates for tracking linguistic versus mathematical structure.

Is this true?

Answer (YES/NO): YES